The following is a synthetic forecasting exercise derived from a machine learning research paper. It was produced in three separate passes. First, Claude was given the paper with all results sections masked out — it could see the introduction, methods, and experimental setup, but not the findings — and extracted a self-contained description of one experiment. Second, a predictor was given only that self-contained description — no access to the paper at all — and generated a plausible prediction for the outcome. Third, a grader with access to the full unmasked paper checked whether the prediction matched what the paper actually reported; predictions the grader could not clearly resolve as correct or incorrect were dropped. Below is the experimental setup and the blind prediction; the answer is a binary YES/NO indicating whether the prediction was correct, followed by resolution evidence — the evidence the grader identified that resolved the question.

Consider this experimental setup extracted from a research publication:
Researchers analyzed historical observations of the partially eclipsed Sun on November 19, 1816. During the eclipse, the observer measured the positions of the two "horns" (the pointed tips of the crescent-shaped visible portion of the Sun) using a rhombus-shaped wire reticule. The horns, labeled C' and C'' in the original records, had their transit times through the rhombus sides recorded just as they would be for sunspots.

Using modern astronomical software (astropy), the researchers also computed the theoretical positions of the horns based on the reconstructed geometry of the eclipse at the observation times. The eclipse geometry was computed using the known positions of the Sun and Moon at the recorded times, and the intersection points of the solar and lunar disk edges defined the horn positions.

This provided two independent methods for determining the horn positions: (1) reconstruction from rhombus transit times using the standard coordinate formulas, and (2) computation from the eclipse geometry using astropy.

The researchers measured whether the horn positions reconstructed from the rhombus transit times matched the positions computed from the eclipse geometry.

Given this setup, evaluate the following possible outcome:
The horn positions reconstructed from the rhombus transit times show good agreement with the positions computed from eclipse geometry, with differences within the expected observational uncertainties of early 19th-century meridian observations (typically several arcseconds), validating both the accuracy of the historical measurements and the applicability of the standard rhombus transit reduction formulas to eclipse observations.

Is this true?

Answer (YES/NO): NO